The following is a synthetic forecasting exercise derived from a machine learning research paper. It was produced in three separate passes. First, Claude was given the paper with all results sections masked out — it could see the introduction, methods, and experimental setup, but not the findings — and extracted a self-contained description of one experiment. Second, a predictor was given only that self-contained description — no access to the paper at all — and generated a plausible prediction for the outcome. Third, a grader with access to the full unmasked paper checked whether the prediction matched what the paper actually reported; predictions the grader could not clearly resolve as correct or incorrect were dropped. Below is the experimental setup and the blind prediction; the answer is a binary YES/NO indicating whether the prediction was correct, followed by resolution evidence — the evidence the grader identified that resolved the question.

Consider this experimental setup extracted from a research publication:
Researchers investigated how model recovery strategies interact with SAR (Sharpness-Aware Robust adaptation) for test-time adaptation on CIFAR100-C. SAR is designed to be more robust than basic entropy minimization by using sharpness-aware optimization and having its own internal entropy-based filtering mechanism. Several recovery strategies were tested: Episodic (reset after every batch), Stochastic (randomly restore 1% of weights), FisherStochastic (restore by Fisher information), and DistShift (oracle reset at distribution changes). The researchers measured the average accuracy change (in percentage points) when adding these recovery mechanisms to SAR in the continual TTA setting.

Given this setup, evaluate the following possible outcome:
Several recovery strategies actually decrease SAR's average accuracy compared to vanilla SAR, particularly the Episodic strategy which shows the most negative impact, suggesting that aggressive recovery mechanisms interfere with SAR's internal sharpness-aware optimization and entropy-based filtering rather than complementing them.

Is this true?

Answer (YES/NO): YES